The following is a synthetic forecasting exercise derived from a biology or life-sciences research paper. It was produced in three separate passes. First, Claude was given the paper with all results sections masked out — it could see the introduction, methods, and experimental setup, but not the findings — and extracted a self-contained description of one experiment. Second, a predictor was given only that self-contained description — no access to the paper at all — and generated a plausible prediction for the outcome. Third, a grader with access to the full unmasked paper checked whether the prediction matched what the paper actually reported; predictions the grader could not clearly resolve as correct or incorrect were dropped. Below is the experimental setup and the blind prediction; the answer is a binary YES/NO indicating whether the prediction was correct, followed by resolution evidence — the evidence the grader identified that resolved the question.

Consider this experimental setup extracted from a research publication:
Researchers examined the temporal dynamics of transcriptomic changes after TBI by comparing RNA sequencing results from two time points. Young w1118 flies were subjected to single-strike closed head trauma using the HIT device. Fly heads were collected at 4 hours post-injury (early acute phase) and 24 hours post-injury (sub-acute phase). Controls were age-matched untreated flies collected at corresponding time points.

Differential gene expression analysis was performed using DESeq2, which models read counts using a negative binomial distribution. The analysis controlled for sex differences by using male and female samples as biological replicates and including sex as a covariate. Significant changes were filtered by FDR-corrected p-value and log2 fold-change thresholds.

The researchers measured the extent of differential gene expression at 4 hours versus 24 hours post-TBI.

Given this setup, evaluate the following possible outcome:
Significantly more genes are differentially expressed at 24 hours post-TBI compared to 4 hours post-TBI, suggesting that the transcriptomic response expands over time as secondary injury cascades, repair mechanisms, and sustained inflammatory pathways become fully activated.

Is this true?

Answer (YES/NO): YES